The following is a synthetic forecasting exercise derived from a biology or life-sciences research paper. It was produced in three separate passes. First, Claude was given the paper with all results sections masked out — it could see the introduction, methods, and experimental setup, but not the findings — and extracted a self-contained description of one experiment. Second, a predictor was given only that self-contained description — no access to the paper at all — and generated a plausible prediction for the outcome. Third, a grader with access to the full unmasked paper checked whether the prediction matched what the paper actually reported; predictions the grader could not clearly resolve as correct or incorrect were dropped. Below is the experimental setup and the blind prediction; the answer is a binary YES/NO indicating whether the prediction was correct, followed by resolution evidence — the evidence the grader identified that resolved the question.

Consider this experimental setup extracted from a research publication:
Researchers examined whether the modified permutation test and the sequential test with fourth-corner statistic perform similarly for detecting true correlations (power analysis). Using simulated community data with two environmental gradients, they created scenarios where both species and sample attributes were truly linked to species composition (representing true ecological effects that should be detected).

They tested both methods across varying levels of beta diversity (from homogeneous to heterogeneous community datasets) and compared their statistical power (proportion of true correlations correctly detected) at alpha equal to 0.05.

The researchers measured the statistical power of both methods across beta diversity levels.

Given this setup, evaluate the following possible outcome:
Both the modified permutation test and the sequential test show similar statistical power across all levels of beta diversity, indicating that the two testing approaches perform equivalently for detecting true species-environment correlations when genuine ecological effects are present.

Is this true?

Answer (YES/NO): YES